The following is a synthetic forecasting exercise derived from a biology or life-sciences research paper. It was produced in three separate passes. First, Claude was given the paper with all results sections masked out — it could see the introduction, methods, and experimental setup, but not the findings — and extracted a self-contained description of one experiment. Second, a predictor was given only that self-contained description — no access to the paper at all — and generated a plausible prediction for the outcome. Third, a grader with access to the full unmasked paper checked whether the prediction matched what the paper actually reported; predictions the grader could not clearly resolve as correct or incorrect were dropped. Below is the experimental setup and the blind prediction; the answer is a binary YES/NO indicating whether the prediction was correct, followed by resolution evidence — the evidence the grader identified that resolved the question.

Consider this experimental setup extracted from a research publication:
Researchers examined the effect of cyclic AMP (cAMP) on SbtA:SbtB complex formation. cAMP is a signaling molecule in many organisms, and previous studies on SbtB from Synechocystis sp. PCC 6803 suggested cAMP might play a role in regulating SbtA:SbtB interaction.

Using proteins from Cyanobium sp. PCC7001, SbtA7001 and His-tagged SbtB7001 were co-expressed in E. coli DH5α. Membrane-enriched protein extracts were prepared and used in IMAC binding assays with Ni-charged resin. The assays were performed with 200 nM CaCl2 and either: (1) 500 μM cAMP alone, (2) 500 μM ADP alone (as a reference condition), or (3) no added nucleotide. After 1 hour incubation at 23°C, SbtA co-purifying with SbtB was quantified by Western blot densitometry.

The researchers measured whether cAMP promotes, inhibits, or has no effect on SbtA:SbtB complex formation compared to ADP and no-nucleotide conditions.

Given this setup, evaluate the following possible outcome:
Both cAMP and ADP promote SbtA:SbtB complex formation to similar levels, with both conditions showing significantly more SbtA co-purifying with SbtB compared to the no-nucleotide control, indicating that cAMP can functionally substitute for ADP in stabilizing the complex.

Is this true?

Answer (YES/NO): NO